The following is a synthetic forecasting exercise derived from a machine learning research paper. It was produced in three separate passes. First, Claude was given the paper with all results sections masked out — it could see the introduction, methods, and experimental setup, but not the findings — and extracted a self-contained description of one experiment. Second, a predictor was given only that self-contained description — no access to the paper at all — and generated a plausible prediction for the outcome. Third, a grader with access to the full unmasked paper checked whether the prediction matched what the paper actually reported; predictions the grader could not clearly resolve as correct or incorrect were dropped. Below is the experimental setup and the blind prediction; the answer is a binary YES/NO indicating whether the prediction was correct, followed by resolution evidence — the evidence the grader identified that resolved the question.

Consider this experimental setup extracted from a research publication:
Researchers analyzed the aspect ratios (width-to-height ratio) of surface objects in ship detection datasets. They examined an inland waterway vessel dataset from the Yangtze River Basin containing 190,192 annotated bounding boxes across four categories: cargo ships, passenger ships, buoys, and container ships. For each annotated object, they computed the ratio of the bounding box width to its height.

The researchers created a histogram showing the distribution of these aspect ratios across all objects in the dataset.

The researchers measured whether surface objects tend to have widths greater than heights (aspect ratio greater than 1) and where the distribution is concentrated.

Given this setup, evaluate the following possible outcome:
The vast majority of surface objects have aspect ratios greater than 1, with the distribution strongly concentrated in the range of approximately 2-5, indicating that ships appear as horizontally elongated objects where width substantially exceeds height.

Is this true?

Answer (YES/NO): NO